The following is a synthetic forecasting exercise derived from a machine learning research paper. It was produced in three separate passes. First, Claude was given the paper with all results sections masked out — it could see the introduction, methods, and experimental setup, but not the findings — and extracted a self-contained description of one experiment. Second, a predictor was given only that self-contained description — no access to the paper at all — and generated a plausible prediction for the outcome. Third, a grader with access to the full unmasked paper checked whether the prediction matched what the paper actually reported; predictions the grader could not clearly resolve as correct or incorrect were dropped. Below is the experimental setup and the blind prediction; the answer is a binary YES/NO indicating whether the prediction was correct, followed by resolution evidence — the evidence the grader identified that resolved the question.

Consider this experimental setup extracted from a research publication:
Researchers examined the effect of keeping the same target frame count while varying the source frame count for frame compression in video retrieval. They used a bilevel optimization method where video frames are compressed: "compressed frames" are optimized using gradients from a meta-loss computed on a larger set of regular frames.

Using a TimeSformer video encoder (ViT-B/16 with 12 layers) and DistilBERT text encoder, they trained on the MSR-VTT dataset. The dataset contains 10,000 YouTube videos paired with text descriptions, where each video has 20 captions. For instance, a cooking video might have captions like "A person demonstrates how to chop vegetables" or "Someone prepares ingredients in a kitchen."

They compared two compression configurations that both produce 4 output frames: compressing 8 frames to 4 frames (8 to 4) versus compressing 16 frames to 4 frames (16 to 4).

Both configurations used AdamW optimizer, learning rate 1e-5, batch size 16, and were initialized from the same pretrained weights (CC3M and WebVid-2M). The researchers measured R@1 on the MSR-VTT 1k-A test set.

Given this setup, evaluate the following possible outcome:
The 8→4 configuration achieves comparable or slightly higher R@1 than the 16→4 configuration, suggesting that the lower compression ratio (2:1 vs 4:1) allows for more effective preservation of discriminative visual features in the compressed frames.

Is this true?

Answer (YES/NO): NO